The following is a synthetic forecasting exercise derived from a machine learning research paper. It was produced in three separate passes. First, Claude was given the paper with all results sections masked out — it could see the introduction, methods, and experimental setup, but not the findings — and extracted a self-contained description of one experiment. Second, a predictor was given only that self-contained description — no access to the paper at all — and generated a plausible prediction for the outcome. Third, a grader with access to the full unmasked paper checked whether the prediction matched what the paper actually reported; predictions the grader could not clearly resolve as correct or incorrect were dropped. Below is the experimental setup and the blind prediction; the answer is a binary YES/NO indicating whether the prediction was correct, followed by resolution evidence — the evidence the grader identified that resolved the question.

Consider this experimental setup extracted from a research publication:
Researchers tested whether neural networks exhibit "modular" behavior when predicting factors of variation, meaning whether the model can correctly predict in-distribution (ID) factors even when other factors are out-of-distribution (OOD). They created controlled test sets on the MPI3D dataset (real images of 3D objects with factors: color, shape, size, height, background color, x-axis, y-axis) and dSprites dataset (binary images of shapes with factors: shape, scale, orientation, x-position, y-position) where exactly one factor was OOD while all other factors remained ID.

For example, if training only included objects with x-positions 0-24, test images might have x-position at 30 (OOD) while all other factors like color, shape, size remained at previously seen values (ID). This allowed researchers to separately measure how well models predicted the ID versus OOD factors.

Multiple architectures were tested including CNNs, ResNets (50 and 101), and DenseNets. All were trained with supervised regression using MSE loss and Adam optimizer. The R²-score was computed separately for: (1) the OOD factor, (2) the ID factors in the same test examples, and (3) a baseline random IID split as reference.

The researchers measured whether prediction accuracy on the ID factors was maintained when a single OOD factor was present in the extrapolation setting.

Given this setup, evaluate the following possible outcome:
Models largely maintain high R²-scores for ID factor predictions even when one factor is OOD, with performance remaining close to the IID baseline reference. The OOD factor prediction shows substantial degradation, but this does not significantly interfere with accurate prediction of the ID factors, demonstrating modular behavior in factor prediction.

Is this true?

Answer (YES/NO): YES